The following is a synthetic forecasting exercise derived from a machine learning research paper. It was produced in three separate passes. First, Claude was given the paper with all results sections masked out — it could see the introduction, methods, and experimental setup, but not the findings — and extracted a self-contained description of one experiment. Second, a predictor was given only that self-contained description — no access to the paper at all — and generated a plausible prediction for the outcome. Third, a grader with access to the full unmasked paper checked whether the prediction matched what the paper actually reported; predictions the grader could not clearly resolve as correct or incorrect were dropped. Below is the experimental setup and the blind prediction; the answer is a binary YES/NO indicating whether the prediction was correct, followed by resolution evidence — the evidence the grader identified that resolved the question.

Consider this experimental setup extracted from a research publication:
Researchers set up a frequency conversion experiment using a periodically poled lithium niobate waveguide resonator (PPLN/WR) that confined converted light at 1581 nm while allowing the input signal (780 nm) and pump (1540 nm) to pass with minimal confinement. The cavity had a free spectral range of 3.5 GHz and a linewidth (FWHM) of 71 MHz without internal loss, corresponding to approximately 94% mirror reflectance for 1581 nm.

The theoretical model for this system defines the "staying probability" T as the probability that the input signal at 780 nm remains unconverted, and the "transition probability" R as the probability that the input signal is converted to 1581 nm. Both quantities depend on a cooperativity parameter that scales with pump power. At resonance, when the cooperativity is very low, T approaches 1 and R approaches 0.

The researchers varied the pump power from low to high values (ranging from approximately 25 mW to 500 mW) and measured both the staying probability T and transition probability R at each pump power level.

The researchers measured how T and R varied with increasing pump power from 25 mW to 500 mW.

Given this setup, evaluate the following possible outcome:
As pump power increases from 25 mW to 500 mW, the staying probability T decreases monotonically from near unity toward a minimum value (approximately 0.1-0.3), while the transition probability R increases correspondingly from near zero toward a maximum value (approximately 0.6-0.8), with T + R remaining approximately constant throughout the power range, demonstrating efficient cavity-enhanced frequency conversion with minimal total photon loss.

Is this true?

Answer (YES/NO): NO